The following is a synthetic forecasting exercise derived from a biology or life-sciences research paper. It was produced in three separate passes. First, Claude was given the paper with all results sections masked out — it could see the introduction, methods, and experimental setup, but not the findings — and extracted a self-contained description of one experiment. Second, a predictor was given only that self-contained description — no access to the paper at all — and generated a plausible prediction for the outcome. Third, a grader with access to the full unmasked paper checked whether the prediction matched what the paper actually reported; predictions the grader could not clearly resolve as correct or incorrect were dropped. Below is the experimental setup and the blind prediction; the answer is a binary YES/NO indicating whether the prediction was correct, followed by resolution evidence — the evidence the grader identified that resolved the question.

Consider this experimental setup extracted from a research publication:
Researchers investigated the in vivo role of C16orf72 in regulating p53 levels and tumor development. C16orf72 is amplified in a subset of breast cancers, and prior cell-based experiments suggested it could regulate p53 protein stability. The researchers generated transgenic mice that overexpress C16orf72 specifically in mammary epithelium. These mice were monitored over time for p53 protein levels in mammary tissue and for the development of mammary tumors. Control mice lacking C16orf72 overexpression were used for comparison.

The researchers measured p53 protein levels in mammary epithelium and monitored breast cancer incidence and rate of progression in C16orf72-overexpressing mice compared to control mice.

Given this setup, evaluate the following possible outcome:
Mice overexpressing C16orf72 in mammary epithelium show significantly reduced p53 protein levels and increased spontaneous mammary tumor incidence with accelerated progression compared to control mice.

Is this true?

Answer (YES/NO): NO